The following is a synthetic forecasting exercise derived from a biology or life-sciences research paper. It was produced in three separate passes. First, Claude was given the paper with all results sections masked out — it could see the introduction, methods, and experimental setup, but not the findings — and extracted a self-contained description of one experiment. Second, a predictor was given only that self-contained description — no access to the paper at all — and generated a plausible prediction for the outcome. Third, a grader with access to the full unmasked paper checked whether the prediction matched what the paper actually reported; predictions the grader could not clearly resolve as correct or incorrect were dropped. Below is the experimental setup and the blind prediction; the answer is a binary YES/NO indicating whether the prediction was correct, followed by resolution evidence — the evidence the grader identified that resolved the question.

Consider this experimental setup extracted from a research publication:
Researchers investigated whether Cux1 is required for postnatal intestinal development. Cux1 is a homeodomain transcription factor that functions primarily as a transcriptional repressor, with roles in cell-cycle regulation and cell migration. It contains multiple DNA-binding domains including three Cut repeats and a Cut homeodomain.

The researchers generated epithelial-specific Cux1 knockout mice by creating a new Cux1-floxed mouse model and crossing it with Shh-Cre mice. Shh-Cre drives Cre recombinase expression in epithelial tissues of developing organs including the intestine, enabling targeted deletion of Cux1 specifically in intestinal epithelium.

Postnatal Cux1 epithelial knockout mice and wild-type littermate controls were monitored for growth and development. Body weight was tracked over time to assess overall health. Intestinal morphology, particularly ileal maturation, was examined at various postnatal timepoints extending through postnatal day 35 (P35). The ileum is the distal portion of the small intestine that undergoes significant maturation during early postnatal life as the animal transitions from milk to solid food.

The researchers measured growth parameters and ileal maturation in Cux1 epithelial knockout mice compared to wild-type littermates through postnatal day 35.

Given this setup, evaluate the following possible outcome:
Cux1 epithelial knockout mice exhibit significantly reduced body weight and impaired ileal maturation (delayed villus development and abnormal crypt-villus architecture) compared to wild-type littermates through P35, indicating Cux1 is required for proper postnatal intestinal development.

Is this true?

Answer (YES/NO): NO